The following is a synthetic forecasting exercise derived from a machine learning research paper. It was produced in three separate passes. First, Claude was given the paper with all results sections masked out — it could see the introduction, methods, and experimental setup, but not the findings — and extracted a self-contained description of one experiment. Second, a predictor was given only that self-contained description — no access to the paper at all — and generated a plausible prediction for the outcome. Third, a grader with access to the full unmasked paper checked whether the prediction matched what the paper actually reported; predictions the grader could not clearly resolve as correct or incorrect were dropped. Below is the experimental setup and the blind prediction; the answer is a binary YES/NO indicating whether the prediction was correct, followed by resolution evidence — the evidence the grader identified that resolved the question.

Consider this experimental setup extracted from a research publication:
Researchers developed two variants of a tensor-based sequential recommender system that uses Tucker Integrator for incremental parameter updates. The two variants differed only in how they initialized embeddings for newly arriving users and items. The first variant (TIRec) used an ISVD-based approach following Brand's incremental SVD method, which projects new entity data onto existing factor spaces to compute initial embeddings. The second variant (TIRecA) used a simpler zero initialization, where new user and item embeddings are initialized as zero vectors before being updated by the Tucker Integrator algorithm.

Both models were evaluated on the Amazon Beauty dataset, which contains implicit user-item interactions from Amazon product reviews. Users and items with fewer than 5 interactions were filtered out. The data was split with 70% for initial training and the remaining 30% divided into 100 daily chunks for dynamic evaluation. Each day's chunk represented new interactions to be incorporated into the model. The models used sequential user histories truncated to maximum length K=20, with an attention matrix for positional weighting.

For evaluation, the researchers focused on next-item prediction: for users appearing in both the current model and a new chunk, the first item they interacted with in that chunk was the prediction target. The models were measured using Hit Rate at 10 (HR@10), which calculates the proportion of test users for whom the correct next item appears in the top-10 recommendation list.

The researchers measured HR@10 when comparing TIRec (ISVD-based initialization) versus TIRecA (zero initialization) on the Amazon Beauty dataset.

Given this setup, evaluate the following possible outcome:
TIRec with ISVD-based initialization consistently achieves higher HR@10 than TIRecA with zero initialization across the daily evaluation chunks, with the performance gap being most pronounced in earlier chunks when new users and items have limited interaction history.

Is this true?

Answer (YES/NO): NO